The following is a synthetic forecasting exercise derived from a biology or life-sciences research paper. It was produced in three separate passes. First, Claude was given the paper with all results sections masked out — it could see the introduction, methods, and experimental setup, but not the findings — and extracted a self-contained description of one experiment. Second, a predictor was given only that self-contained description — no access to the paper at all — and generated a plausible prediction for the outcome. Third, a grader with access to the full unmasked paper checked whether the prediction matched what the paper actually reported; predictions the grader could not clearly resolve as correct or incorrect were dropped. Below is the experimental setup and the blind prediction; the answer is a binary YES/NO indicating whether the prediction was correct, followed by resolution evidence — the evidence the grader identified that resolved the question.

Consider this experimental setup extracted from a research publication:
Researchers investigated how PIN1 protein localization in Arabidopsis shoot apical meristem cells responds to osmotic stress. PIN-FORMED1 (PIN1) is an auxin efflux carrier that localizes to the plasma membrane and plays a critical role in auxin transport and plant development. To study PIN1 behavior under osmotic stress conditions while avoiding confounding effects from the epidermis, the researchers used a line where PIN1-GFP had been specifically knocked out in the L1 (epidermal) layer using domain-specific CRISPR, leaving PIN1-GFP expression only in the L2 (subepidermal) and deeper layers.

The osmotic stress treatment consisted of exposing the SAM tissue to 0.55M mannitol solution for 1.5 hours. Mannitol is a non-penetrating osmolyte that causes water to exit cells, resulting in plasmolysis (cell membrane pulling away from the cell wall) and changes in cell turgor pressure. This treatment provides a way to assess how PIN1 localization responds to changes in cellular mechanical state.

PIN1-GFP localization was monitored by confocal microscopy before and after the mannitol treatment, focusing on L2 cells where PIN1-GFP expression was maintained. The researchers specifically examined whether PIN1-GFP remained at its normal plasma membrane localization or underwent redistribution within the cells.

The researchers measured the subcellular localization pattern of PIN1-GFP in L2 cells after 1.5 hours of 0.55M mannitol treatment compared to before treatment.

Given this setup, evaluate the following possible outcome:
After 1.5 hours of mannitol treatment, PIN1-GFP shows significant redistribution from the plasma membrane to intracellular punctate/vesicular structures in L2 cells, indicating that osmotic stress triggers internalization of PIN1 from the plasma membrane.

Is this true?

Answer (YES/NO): YES